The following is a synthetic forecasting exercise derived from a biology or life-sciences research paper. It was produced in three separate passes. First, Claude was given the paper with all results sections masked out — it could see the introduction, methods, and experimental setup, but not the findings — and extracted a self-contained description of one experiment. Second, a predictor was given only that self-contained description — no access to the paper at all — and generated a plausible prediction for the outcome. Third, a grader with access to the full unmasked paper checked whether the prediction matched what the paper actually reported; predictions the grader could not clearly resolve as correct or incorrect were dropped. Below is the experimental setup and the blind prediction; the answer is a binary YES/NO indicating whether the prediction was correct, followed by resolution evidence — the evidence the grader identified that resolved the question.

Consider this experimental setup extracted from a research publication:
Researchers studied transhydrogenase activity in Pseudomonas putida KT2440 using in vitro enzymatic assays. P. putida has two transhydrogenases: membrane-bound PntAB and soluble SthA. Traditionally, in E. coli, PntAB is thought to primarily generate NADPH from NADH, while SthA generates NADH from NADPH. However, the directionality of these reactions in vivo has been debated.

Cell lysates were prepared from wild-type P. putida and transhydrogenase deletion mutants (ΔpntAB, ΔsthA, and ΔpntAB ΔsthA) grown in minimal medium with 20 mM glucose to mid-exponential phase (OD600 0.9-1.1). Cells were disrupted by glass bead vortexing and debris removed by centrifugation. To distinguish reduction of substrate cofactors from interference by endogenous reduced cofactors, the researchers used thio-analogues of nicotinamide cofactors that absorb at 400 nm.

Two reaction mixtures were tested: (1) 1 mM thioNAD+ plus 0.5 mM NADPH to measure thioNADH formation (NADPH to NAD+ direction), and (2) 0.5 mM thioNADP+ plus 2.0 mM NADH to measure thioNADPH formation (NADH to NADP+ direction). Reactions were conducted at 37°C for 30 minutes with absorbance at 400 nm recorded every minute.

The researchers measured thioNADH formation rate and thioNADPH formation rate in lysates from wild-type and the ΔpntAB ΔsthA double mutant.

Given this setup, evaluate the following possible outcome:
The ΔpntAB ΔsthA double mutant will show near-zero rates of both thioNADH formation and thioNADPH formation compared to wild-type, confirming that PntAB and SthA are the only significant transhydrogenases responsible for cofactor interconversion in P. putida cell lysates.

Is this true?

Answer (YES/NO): YES